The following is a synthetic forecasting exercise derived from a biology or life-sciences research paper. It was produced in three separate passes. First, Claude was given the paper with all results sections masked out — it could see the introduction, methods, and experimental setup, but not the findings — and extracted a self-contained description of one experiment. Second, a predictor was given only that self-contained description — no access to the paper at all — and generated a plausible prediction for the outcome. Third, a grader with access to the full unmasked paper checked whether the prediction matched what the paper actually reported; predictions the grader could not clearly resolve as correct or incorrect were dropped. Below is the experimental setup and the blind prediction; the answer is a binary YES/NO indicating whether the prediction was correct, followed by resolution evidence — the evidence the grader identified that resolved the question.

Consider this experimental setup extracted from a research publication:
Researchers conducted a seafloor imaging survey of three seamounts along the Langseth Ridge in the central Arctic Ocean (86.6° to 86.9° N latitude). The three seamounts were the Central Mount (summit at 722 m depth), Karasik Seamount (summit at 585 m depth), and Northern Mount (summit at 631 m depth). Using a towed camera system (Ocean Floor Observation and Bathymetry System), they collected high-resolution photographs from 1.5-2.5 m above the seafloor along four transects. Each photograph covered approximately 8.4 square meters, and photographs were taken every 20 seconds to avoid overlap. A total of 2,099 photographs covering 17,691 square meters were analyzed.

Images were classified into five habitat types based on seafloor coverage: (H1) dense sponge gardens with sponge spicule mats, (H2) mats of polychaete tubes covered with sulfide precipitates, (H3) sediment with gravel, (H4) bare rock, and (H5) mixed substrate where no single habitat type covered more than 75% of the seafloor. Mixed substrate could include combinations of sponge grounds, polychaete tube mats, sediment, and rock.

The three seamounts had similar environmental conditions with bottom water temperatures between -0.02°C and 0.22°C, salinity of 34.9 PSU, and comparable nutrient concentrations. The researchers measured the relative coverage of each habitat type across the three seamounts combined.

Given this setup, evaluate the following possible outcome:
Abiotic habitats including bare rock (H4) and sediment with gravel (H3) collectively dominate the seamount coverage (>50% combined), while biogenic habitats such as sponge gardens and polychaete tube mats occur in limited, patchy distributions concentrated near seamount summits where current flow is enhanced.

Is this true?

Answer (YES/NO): NO